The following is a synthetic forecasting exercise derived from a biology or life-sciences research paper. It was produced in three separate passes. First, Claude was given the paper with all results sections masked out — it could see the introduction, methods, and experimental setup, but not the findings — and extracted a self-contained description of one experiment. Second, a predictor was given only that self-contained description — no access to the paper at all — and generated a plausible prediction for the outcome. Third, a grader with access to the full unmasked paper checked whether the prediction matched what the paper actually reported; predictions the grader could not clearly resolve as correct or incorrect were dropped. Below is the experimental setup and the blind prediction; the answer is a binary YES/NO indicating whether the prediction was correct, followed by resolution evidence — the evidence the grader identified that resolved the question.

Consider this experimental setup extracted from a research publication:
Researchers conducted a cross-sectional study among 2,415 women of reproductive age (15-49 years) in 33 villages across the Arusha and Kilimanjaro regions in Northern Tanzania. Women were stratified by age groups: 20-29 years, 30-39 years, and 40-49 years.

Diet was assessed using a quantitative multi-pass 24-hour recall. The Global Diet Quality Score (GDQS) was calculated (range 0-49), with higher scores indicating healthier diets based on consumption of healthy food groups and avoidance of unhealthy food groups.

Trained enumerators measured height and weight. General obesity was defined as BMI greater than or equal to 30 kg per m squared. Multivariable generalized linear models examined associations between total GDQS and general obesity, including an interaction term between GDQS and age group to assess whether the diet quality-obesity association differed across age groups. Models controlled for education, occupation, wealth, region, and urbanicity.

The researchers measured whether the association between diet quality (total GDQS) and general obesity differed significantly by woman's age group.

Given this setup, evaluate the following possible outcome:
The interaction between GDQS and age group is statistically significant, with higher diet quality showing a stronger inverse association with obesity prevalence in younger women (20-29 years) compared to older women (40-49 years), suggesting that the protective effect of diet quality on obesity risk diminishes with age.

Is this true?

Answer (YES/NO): NO